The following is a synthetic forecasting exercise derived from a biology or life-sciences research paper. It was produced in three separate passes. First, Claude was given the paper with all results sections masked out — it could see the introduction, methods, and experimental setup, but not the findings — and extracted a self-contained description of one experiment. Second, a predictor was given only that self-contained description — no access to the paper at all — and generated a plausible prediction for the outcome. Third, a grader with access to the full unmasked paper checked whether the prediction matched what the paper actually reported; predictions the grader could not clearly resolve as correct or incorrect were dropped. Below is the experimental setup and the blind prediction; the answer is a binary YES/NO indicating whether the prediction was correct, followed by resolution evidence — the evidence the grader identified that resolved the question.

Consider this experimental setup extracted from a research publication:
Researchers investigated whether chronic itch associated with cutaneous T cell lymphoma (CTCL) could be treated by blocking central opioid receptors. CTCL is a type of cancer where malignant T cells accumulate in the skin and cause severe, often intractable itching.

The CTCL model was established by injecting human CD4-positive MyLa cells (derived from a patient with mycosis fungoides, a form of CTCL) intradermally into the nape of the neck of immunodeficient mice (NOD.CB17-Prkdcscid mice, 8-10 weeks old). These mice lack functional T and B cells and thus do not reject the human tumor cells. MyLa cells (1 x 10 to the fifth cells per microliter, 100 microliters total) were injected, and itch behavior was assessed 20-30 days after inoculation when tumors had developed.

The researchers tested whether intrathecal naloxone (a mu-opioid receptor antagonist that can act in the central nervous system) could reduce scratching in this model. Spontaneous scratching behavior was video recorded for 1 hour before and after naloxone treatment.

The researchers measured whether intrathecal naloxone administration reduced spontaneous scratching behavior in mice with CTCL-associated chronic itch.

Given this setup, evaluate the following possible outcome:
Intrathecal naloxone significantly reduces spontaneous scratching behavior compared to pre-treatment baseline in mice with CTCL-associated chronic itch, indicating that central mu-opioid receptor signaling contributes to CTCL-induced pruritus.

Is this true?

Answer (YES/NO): YES